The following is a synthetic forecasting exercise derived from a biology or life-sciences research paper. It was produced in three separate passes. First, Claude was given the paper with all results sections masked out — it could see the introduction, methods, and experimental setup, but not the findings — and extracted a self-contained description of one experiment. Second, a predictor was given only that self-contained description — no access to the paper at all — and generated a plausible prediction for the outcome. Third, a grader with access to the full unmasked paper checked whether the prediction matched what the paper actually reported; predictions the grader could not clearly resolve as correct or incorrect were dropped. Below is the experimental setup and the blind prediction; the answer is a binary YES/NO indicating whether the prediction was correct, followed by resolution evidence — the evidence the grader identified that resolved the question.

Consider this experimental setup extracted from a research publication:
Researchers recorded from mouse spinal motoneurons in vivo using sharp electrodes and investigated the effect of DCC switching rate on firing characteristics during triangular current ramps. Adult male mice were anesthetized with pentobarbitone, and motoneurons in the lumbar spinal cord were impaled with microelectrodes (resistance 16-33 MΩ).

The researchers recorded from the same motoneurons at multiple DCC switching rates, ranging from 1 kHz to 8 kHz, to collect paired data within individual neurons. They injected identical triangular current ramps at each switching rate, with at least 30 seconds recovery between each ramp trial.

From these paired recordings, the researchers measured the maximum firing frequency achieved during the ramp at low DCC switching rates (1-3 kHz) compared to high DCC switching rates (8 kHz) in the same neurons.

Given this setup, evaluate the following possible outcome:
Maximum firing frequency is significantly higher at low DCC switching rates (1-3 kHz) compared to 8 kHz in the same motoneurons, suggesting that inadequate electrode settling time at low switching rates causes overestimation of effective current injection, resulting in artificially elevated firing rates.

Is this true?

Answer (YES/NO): NO